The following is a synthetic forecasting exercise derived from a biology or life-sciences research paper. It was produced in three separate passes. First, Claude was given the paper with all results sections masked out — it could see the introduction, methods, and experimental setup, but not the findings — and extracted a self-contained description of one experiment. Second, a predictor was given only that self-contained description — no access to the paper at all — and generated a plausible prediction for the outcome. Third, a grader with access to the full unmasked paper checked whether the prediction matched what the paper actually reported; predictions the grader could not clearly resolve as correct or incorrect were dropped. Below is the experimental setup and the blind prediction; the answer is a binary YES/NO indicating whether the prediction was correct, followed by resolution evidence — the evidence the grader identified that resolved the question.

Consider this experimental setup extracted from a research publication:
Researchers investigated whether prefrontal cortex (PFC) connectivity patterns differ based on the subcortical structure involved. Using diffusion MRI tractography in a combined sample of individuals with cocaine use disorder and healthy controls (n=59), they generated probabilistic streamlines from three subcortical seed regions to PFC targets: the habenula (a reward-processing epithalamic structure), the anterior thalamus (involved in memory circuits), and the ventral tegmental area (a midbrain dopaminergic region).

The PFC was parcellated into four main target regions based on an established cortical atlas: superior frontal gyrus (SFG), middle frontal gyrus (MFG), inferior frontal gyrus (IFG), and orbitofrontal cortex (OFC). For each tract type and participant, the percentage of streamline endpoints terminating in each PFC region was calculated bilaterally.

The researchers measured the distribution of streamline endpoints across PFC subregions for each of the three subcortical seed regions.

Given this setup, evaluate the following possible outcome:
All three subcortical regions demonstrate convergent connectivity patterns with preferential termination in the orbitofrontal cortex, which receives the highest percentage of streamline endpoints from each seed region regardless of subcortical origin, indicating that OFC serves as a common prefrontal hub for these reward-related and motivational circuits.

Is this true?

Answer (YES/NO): NO